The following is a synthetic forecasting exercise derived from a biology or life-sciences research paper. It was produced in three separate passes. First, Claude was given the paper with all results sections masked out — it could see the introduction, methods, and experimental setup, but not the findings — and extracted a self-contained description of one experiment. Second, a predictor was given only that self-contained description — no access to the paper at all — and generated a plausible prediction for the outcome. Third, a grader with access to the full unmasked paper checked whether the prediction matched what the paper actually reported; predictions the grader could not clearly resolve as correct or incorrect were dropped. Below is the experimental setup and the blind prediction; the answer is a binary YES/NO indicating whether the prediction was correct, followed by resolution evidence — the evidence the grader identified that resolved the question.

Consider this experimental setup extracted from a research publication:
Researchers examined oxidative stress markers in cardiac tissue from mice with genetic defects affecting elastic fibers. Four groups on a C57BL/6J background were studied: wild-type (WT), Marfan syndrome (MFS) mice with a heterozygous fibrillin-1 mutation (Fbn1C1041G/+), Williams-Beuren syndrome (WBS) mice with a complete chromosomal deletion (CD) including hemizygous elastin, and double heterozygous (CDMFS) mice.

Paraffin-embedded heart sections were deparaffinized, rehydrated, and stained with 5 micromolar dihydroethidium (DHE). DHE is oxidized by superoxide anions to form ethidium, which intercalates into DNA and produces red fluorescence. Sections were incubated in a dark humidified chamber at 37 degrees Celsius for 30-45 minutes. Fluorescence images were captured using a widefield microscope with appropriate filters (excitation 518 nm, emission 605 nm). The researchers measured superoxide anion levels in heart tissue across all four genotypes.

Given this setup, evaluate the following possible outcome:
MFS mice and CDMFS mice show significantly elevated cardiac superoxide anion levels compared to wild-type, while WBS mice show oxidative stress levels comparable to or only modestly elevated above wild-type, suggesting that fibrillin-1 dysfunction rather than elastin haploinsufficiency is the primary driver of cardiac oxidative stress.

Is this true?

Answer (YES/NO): NO